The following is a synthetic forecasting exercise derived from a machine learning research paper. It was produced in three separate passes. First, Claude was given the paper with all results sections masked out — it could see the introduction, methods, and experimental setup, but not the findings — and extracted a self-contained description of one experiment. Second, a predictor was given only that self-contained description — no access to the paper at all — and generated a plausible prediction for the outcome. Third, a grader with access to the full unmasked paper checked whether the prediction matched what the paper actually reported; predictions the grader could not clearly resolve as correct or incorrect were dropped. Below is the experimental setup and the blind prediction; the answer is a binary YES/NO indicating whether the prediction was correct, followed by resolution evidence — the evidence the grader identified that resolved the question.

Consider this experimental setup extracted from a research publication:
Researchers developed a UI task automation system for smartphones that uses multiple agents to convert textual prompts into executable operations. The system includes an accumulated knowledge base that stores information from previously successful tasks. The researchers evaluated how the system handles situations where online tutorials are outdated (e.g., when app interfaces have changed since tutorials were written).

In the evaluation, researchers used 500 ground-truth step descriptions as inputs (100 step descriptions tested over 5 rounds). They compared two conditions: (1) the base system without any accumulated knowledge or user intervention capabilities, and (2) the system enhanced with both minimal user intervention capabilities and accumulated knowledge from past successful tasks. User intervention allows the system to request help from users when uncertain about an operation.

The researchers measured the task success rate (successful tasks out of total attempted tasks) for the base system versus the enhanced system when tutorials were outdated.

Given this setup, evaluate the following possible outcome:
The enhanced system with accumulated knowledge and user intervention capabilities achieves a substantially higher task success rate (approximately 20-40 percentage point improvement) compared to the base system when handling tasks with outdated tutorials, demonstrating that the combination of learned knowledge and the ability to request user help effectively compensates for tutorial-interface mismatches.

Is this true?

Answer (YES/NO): NO